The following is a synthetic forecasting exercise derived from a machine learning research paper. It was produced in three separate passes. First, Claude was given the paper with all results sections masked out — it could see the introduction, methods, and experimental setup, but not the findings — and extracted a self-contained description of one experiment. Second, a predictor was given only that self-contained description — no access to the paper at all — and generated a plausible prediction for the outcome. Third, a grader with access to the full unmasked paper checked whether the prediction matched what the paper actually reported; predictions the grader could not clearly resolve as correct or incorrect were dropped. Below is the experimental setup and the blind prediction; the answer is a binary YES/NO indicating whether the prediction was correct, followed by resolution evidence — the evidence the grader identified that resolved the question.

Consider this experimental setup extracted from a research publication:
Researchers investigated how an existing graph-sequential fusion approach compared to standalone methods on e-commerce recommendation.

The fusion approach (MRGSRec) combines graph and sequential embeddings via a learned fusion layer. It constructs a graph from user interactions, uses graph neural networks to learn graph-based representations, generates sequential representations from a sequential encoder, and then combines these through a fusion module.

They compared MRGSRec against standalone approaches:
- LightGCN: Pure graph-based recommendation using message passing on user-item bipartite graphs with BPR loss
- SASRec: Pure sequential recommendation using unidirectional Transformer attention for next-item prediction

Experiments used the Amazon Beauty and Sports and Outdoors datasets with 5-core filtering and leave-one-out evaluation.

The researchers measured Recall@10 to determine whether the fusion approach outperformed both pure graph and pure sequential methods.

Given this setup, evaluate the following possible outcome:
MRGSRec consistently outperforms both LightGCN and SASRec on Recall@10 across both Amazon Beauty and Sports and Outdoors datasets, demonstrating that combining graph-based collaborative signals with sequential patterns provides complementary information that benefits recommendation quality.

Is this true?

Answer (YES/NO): NO